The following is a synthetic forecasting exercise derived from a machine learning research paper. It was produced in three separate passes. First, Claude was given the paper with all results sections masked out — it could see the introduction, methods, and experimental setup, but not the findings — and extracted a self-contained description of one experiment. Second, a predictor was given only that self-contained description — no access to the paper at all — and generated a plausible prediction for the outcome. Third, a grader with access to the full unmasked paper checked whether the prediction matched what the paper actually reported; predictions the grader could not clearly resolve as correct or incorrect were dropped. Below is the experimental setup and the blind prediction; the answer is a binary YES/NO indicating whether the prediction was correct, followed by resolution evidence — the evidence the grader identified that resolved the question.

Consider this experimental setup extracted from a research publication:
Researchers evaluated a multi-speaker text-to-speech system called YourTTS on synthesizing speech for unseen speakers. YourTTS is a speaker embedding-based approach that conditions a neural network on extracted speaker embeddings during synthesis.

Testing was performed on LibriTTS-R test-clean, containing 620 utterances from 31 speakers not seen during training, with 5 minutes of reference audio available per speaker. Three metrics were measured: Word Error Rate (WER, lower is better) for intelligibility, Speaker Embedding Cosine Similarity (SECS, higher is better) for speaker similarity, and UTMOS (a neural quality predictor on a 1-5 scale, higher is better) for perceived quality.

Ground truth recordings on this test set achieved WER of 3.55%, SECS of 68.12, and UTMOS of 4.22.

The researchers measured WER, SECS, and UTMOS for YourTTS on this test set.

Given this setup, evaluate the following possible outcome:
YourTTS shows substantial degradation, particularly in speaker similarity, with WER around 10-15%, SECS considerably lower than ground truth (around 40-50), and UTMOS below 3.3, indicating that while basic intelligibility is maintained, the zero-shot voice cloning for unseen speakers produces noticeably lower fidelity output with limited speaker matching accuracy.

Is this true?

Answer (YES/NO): NO